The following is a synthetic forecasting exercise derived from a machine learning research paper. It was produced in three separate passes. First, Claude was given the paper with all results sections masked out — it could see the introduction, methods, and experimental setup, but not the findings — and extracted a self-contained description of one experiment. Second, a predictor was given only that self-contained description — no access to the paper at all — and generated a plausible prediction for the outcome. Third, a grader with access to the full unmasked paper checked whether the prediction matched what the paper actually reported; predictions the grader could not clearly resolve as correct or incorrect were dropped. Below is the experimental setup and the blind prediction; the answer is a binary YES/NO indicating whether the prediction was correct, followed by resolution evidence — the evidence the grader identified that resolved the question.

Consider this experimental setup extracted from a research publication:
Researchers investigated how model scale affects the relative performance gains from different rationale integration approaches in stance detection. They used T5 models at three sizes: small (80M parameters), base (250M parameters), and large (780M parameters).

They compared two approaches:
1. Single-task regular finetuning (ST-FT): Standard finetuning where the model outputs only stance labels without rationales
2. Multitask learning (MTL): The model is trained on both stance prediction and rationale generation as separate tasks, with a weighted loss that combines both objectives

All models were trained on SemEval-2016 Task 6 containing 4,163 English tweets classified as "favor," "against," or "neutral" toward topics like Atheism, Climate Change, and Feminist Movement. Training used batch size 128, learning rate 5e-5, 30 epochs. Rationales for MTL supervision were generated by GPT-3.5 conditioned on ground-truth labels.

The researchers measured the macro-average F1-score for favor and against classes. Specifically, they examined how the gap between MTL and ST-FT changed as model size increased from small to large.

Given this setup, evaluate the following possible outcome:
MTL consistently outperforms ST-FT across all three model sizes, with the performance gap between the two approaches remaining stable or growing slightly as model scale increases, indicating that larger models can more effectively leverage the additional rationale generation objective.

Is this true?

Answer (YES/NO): NO